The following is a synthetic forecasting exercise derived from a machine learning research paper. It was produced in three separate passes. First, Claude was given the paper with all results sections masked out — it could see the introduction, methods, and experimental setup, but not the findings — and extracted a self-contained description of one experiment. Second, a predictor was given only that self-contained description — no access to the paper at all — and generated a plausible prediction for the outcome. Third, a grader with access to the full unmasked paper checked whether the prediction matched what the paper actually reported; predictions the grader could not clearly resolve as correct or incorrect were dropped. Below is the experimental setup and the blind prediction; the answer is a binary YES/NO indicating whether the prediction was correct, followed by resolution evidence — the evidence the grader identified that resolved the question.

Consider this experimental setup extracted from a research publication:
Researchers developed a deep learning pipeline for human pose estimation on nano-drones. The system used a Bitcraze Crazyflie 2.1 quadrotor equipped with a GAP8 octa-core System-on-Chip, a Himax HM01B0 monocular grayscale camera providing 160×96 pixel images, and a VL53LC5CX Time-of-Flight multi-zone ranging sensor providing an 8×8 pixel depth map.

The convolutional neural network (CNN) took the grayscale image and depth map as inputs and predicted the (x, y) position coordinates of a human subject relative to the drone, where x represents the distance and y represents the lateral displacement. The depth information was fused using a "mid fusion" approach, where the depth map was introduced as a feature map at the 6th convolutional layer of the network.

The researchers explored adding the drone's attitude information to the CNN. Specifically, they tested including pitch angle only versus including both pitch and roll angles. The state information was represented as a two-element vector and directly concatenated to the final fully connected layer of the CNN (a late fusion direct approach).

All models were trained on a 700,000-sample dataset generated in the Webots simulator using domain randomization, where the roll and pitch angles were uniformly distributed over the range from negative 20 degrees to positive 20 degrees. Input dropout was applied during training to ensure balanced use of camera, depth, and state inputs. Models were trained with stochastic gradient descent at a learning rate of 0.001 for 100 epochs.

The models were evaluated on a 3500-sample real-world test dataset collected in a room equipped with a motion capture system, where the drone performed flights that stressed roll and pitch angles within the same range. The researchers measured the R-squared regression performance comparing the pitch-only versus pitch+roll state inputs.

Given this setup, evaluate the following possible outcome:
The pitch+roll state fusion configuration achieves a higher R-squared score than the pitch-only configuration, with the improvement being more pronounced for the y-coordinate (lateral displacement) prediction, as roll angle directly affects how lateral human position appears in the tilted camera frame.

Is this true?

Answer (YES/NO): NO